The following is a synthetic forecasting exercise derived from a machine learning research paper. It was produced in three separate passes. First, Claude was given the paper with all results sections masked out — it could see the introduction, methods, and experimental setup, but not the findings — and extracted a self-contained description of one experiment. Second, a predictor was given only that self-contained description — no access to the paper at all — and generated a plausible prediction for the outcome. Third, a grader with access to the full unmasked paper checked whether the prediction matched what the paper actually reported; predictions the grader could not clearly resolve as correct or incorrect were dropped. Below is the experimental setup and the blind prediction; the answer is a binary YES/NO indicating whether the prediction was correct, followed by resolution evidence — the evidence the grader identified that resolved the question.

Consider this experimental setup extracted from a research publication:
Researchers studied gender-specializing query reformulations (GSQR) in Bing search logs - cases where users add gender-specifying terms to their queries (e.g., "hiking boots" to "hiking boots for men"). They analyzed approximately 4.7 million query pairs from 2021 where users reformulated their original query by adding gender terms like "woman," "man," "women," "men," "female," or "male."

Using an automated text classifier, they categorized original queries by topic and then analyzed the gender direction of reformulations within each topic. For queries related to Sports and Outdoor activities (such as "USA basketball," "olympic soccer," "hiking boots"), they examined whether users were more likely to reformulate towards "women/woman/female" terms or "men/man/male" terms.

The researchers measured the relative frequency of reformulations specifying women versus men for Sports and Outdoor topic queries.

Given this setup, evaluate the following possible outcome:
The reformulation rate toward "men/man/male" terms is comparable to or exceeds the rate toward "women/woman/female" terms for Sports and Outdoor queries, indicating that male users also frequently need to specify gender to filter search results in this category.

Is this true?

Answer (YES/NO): NO